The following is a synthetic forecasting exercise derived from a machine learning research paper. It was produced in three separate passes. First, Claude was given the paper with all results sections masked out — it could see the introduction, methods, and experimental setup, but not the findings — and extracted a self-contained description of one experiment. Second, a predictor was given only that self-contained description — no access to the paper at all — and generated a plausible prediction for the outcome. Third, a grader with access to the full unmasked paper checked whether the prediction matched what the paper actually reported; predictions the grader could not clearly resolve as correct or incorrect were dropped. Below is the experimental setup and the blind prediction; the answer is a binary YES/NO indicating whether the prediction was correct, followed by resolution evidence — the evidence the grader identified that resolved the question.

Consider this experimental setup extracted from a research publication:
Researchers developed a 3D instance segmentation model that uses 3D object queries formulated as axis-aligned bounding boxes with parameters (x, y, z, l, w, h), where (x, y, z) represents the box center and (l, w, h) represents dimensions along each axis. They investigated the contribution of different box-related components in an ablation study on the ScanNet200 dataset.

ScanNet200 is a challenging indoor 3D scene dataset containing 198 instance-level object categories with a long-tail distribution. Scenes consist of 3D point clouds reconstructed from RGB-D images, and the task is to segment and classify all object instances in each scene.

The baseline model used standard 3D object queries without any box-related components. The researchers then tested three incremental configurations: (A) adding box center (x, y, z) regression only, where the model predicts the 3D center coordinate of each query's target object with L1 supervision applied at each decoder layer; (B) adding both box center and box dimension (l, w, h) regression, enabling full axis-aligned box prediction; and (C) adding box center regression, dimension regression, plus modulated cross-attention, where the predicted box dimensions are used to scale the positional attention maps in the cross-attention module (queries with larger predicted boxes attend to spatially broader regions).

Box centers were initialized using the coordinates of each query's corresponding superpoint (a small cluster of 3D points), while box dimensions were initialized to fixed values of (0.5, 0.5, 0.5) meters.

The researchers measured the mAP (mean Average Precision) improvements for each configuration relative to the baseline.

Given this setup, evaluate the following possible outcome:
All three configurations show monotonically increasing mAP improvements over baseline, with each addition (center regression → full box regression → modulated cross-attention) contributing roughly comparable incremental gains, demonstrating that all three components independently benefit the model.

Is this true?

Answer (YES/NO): NO